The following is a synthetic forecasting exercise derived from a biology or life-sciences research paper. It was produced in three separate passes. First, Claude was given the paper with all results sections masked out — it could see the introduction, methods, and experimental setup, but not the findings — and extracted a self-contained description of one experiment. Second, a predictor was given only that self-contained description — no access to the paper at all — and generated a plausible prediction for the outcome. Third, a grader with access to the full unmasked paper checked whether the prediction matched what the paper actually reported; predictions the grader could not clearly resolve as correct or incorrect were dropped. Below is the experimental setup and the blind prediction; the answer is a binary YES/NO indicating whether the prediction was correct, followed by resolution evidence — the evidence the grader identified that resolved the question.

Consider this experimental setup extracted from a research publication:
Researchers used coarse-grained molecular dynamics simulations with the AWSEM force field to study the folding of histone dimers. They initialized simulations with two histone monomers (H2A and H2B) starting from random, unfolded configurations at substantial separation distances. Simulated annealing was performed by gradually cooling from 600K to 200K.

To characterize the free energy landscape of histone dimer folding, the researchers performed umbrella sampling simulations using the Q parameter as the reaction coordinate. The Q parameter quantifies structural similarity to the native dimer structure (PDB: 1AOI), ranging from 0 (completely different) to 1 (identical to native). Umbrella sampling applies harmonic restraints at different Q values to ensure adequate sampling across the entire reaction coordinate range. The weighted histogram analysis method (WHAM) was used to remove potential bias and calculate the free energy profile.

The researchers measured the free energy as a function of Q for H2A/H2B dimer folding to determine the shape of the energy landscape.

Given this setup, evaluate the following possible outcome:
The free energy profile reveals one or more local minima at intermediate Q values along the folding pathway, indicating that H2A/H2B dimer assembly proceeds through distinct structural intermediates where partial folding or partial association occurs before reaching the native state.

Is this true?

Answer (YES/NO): NO